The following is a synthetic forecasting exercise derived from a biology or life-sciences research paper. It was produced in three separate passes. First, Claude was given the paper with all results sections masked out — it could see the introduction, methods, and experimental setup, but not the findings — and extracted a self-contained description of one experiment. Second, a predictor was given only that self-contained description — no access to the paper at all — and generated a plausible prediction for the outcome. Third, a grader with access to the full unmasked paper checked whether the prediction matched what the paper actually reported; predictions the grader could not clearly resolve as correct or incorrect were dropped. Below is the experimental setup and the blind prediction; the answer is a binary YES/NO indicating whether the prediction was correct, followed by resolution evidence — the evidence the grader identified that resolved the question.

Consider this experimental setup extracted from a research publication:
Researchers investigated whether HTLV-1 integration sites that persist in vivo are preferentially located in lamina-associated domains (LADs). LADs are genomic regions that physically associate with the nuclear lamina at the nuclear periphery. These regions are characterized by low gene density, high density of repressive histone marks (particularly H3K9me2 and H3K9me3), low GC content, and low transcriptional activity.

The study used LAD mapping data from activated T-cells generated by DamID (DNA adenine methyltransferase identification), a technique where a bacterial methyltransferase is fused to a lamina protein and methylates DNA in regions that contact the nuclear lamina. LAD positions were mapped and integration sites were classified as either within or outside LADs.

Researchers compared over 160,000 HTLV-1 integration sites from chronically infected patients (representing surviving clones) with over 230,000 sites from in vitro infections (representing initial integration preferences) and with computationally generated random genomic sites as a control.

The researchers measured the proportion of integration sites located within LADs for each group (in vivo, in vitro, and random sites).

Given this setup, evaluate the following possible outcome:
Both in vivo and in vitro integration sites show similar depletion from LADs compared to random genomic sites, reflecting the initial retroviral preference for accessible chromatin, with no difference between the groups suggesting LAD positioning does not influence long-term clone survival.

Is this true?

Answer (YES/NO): NO